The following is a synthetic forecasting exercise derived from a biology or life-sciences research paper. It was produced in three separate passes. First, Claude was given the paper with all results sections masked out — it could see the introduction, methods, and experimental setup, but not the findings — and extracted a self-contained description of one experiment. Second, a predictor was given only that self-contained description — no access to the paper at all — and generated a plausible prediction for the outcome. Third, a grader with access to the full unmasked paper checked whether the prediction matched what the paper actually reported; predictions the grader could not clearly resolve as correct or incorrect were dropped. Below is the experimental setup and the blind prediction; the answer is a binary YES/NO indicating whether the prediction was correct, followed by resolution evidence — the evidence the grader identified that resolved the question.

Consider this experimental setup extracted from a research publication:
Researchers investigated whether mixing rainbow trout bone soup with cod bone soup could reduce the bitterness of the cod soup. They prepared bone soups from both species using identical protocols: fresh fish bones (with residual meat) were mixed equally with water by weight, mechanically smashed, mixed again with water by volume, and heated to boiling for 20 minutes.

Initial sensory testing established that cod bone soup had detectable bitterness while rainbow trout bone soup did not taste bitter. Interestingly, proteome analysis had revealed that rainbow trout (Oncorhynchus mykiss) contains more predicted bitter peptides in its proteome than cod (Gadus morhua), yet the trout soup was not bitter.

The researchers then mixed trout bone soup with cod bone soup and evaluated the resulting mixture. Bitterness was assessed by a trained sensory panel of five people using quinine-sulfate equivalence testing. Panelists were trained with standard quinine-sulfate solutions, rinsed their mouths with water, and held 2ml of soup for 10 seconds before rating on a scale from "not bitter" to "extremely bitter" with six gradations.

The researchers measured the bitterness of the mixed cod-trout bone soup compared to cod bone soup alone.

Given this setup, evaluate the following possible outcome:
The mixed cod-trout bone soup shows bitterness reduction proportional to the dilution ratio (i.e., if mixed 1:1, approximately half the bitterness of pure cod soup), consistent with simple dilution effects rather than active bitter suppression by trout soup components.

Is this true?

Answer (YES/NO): NO